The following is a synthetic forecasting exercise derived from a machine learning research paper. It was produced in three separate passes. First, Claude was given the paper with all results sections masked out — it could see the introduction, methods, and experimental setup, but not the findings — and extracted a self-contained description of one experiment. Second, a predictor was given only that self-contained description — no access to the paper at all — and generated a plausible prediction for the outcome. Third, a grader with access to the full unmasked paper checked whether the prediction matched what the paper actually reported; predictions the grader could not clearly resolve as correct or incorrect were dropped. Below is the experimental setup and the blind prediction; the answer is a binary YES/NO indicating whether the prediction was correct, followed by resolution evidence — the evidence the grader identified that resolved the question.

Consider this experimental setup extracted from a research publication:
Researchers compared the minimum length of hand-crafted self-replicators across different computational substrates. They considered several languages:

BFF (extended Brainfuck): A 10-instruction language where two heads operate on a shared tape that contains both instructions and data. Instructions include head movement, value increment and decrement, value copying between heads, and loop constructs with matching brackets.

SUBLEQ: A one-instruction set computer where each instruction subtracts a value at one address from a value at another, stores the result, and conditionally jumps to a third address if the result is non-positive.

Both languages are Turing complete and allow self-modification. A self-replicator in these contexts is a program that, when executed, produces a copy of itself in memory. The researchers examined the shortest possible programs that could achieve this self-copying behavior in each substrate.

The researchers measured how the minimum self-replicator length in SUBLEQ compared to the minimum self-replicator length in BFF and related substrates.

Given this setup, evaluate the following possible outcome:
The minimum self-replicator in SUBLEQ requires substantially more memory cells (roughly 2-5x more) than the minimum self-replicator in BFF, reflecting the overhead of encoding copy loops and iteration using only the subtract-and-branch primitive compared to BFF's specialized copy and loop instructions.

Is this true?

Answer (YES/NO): NO